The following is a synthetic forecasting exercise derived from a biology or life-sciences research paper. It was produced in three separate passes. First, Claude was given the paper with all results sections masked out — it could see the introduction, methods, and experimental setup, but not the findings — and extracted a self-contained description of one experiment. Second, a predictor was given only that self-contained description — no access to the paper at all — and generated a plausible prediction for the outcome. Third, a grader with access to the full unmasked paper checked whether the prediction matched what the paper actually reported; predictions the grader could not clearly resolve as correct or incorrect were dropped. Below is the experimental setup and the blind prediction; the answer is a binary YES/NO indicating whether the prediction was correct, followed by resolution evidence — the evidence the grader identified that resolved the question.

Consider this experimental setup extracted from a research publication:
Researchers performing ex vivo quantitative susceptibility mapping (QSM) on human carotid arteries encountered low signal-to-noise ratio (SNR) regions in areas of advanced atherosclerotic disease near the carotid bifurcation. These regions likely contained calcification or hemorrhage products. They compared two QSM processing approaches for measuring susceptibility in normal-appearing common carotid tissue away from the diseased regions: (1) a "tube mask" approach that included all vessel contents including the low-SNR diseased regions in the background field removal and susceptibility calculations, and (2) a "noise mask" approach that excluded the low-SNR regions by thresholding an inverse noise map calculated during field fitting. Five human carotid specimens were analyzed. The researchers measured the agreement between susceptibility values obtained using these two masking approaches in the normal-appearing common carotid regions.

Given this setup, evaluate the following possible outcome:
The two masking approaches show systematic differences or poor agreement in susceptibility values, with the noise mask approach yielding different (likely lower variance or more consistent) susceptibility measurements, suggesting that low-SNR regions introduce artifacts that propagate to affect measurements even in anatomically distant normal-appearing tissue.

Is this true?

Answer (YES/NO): NO